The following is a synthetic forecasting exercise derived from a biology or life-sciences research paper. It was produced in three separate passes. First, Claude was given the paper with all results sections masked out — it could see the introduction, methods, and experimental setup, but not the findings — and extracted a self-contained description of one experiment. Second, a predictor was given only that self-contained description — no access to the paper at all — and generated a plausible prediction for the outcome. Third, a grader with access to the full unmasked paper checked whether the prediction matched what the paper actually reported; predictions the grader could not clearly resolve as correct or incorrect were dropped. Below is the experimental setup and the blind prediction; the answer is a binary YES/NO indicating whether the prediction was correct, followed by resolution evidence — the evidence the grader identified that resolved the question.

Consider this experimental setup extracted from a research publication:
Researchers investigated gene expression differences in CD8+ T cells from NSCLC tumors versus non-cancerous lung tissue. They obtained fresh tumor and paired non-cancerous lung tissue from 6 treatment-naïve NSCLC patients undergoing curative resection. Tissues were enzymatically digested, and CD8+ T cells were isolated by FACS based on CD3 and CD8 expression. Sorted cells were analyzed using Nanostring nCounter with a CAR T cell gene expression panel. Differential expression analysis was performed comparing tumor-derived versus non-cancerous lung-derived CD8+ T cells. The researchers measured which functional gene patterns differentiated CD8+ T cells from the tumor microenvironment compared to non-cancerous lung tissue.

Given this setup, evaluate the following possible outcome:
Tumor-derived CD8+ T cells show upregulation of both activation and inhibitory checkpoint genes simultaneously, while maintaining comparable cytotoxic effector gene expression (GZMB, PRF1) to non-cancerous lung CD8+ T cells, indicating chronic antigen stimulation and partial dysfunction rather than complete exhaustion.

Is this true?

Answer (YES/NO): NO